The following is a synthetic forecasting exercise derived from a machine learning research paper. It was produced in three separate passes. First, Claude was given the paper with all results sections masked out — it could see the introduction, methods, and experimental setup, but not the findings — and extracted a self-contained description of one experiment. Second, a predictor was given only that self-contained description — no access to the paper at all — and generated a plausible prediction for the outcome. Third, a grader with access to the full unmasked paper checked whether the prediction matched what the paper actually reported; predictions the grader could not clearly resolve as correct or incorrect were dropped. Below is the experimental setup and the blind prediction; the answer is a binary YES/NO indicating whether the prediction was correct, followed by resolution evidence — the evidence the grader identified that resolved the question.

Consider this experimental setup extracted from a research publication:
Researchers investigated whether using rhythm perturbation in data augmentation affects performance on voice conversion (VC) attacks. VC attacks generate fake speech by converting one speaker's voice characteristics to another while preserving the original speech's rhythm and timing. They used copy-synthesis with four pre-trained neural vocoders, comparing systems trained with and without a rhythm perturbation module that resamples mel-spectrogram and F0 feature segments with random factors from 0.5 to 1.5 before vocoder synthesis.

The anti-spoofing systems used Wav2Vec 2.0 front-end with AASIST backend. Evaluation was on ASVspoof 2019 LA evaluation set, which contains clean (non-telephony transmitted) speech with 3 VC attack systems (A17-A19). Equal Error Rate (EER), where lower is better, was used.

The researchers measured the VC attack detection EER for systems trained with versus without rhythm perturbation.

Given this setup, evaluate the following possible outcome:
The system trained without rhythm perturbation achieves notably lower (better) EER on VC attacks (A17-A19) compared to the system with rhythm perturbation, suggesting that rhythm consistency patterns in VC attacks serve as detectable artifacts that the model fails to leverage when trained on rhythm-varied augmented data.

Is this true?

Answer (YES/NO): YES